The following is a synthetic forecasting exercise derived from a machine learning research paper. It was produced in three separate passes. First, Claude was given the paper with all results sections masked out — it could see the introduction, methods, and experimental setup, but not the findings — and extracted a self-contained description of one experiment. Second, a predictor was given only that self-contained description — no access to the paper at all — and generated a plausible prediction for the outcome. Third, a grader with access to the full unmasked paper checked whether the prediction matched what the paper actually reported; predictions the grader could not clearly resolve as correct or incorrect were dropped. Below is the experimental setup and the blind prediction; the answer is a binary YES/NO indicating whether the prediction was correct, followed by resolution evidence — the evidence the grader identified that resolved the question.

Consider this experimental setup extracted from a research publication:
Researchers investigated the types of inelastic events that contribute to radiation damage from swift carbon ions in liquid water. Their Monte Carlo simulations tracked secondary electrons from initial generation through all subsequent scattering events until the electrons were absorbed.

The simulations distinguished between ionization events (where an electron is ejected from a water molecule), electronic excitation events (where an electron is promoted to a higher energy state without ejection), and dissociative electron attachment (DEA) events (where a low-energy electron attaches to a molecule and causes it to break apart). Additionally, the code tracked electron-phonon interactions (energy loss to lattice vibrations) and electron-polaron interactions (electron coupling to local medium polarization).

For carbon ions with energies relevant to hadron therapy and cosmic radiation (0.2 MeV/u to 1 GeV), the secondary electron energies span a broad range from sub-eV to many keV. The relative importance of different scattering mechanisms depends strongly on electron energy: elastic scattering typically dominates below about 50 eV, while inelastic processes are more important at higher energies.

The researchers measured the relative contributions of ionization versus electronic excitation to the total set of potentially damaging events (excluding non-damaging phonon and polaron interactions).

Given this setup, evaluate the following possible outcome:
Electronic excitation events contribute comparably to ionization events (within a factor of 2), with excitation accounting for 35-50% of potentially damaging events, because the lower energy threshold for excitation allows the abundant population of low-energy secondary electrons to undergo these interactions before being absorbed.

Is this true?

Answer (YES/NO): NO